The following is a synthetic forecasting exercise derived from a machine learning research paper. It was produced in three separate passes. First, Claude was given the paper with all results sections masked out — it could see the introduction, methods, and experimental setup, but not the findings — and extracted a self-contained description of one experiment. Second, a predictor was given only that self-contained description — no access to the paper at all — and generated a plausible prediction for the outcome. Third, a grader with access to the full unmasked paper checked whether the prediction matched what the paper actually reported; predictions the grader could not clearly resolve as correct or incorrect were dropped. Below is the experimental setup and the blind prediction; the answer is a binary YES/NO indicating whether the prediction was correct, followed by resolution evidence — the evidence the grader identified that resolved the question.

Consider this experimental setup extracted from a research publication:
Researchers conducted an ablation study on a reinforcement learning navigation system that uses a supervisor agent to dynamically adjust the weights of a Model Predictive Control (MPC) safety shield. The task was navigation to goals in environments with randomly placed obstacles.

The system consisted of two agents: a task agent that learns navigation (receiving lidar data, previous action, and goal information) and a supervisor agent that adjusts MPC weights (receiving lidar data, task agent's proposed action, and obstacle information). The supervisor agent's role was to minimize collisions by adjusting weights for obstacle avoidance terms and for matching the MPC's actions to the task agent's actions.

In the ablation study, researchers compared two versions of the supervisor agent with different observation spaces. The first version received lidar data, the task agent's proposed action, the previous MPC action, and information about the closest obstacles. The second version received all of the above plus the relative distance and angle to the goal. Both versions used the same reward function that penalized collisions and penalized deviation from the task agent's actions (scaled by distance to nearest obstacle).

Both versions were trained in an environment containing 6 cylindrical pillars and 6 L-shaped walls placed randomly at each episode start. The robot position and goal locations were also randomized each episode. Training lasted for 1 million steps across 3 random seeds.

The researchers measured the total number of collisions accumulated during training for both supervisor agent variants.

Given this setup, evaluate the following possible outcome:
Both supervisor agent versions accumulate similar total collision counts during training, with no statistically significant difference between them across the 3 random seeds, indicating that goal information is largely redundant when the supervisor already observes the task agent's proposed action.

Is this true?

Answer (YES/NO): NO